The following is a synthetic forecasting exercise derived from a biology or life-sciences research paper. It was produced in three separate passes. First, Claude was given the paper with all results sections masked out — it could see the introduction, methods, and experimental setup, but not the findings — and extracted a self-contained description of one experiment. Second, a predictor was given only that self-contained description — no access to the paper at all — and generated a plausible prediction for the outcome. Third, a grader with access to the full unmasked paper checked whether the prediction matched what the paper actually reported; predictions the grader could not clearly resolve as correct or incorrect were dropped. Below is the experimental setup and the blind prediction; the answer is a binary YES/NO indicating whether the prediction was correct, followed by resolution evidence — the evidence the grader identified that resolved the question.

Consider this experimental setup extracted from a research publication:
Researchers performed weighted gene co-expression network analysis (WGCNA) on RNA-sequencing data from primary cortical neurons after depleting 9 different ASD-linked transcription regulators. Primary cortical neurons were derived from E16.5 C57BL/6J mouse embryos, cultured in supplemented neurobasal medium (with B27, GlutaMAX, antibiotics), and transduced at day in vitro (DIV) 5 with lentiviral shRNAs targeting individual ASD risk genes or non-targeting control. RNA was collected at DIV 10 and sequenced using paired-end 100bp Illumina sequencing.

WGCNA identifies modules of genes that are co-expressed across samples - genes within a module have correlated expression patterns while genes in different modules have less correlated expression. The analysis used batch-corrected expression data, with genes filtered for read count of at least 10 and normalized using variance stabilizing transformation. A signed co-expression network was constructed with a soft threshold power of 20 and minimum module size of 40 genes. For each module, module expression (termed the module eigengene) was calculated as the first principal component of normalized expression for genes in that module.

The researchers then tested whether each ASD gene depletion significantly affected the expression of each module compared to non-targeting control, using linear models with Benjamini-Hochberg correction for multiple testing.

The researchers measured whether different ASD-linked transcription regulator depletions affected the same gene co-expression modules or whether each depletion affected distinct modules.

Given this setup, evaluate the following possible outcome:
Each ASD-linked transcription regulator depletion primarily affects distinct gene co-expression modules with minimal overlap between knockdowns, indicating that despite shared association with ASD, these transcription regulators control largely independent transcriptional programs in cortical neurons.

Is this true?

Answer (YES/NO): NO